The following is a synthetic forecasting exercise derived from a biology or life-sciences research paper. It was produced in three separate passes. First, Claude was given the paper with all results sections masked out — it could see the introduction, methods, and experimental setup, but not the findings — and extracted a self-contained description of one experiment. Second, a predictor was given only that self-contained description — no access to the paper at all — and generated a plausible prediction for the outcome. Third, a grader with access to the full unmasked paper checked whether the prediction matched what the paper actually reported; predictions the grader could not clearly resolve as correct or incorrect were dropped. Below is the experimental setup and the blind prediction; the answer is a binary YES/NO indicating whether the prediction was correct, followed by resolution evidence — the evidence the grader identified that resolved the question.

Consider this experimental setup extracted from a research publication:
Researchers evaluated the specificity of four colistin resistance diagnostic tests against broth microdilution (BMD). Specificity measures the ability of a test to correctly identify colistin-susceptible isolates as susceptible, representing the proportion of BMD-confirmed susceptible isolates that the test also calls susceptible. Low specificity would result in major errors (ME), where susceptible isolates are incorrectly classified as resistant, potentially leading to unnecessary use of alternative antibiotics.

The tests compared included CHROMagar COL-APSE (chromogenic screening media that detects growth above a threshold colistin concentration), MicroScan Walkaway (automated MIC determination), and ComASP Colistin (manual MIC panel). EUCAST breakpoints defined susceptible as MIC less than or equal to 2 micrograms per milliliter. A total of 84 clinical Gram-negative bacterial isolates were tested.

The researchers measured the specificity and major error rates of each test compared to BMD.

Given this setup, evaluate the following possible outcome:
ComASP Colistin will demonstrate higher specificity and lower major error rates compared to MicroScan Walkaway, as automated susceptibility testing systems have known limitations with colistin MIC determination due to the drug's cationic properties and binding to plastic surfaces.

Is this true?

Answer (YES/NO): NO